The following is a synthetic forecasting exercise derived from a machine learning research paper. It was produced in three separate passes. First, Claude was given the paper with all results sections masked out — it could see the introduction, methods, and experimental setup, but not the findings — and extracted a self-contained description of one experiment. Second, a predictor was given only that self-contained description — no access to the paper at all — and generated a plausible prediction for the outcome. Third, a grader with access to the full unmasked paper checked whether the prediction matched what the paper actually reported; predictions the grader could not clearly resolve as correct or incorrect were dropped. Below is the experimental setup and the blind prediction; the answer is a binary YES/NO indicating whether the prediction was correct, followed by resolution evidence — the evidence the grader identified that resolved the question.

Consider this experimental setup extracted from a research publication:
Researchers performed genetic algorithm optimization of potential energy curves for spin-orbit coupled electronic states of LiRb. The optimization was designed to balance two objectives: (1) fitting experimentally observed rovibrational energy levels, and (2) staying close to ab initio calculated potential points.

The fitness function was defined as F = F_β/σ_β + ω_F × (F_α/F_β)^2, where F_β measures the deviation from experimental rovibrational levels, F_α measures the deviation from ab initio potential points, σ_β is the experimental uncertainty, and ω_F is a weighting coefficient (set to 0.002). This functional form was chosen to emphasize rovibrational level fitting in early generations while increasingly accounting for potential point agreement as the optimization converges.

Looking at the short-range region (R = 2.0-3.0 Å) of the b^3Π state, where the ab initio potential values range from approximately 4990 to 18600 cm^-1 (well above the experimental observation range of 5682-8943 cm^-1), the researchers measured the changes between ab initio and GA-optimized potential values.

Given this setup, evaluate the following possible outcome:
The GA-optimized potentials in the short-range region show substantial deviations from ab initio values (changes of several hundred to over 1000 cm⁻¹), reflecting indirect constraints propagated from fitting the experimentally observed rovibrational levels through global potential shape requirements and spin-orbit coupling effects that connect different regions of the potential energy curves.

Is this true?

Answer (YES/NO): NO